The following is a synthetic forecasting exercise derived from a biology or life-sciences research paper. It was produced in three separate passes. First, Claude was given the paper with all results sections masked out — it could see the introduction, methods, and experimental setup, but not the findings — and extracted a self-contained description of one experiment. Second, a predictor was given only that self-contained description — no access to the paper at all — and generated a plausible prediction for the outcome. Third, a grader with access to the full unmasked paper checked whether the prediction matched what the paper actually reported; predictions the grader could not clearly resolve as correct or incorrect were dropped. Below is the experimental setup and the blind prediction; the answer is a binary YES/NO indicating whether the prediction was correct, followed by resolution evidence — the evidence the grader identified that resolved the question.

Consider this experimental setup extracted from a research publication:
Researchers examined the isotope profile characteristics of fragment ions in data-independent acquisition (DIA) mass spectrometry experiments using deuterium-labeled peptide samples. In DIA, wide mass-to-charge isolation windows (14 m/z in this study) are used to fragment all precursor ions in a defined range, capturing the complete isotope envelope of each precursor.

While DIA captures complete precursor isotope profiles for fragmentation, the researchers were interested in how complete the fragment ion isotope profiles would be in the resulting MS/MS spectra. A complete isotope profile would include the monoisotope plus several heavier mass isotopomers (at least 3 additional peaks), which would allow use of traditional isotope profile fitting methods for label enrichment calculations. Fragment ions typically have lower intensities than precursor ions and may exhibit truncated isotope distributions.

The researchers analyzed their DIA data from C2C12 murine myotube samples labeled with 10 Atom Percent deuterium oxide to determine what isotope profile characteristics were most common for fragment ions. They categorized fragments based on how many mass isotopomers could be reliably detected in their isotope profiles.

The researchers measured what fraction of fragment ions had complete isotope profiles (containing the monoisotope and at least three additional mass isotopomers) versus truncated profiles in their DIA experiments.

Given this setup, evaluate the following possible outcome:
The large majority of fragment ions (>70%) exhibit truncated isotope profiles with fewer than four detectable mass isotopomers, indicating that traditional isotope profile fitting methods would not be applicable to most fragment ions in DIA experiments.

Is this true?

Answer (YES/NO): YES